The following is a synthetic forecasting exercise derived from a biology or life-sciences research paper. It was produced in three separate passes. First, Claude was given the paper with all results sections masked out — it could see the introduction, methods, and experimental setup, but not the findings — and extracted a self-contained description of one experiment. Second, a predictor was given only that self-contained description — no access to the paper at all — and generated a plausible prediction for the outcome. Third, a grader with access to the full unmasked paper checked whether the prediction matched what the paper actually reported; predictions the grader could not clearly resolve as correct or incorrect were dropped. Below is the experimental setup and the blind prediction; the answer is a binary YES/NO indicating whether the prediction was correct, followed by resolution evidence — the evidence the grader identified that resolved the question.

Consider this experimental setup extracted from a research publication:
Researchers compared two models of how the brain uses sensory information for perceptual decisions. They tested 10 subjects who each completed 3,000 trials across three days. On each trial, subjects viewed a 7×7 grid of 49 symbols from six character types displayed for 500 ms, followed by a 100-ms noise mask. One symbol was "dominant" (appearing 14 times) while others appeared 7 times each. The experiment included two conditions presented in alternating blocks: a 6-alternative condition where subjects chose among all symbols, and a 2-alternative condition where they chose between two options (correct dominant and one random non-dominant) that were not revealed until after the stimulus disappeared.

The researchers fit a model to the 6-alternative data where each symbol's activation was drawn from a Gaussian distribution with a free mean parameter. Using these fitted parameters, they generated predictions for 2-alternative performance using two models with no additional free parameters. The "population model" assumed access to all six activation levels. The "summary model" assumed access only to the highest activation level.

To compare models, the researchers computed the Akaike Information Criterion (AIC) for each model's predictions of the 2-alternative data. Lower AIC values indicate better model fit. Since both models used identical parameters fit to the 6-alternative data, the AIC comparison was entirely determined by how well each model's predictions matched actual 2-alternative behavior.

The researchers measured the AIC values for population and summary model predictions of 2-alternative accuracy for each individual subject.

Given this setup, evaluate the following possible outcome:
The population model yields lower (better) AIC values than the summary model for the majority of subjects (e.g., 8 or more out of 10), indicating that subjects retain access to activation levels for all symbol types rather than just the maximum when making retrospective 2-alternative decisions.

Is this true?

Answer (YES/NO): NO